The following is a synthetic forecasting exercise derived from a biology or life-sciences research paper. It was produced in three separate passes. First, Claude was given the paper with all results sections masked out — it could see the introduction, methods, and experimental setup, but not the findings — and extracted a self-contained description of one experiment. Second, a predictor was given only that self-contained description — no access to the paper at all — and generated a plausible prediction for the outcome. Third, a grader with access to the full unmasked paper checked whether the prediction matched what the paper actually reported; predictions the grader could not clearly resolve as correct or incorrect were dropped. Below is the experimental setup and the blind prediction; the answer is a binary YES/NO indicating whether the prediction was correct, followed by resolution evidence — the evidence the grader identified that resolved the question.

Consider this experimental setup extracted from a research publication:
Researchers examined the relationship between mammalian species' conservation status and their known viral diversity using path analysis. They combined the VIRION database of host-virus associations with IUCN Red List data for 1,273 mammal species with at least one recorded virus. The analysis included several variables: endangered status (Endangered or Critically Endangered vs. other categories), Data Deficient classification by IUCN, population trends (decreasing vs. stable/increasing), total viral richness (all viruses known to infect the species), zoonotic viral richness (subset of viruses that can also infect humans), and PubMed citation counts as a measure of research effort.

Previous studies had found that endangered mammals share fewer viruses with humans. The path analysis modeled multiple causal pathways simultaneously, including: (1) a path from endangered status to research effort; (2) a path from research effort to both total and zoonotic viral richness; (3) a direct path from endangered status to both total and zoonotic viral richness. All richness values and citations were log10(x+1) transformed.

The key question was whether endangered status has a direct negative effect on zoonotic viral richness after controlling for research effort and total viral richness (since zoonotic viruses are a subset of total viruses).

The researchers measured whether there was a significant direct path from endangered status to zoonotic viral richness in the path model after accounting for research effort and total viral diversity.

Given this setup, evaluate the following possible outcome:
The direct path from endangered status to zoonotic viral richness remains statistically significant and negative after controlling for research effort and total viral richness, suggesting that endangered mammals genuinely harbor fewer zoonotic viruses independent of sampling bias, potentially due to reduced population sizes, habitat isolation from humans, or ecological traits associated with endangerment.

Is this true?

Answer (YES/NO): NO